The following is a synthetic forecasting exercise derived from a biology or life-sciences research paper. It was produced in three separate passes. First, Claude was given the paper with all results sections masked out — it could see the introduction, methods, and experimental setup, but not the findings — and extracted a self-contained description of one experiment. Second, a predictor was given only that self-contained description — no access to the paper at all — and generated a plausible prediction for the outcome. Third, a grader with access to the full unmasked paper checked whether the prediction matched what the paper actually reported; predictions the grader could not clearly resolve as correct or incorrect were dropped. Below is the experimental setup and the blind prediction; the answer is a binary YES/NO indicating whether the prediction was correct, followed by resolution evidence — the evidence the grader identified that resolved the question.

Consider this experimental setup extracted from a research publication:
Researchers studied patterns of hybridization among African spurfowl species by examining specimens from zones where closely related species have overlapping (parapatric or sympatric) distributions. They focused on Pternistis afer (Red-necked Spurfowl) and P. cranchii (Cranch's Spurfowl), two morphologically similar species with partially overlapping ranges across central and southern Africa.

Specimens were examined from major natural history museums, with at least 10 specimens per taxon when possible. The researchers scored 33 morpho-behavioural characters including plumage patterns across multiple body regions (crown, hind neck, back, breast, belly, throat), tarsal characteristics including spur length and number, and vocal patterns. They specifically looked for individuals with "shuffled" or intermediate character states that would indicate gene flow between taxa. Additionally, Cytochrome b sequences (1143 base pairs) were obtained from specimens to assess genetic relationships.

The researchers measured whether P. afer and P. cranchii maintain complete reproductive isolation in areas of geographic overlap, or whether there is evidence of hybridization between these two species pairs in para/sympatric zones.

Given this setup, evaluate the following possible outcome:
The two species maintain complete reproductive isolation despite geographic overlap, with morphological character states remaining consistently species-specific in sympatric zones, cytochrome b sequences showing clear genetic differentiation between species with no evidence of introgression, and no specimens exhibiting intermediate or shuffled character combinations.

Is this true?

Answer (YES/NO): NO